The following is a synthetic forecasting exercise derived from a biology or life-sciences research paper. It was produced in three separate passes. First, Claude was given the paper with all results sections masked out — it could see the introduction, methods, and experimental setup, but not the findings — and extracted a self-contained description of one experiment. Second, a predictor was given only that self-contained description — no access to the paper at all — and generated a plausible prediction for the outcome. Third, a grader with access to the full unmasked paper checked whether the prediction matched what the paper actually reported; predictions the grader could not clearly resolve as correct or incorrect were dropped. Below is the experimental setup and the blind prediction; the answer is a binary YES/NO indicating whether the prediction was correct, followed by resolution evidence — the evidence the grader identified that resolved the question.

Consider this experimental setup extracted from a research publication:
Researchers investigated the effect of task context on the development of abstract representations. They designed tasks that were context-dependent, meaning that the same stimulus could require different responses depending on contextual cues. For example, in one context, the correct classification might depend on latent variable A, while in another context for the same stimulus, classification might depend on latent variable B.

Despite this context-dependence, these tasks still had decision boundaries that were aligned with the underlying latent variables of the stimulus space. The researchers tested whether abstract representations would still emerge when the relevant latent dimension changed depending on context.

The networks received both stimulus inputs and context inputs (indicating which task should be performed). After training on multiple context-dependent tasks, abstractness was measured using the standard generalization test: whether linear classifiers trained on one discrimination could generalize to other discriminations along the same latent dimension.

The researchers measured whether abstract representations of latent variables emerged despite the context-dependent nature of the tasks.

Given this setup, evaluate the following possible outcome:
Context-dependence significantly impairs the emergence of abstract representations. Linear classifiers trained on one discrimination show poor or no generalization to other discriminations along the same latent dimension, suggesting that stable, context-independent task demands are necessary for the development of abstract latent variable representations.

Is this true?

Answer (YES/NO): NO